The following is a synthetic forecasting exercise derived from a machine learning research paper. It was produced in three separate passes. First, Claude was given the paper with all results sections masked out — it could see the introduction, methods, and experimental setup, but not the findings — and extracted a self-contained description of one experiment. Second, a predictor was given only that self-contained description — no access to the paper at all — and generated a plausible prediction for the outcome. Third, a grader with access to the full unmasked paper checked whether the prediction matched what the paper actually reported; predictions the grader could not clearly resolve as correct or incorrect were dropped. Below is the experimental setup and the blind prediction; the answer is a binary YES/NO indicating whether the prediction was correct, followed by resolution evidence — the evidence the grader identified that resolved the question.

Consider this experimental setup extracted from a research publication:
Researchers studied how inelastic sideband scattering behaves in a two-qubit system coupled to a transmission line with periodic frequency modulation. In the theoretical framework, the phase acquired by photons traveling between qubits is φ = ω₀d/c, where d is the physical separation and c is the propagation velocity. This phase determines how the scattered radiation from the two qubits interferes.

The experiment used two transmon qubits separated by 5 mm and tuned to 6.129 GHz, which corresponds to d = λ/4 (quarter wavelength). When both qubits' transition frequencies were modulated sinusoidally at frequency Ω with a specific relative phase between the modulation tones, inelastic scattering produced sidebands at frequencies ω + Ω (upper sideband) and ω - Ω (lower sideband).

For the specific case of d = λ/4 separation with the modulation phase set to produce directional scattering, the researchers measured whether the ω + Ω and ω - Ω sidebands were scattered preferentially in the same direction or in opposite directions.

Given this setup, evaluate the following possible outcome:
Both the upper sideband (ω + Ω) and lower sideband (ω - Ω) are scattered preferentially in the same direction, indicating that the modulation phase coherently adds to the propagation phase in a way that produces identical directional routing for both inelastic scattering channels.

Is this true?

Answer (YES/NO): YES